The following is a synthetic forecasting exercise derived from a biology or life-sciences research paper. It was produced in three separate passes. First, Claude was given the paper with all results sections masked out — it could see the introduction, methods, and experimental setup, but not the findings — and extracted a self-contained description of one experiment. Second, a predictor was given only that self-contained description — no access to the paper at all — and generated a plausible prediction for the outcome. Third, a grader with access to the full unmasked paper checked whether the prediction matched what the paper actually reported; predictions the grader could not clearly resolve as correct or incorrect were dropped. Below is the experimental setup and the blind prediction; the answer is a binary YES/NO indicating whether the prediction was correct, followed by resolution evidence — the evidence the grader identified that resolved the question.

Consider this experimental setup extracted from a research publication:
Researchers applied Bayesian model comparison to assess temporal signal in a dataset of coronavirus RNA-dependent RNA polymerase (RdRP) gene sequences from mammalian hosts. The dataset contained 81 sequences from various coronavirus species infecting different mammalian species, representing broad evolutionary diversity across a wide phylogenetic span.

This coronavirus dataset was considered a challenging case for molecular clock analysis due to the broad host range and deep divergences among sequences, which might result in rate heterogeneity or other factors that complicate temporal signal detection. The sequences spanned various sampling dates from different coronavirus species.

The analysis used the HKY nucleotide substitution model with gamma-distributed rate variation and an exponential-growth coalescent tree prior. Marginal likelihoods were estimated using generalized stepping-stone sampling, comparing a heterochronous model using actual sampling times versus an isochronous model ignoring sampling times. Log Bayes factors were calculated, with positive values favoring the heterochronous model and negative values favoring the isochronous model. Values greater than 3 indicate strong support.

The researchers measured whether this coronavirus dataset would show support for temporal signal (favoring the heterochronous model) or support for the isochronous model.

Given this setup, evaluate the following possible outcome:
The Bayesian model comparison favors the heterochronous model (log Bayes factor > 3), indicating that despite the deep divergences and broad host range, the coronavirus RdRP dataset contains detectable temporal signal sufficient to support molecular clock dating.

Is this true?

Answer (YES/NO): NO